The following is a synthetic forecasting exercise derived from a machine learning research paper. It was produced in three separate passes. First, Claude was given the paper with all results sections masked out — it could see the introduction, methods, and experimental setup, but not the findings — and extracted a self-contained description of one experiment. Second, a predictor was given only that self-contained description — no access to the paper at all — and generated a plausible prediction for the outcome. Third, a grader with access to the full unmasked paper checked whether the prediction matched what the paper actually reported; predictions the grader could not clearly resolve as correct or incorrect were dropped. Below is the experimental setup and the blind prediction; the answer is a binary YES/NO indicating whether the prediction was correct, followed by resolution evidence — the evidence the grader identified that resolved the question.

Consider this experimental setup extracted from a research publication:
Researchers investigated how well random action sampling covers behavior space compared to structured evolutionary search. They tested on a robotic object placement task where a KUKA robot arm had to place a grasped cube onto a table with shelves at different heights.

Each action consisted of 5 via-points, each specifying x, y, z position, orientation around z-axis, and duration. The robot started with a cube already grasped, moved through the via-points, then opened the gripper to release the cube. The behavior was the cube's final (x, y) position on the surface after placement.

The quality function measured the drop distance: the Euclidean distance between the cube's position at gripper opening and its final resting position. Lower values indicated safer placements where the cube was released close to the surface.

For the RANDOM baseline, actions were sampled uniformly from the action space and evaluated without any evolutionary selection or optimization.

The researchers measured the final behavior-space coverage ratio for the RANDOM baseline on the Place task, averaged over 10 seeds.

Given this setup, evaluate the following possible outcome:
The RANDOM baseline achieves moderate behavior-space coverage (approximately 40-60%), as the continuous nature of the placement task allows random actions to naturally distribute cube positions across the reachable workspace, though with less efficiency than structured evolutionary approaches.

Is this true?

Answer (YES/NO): NO